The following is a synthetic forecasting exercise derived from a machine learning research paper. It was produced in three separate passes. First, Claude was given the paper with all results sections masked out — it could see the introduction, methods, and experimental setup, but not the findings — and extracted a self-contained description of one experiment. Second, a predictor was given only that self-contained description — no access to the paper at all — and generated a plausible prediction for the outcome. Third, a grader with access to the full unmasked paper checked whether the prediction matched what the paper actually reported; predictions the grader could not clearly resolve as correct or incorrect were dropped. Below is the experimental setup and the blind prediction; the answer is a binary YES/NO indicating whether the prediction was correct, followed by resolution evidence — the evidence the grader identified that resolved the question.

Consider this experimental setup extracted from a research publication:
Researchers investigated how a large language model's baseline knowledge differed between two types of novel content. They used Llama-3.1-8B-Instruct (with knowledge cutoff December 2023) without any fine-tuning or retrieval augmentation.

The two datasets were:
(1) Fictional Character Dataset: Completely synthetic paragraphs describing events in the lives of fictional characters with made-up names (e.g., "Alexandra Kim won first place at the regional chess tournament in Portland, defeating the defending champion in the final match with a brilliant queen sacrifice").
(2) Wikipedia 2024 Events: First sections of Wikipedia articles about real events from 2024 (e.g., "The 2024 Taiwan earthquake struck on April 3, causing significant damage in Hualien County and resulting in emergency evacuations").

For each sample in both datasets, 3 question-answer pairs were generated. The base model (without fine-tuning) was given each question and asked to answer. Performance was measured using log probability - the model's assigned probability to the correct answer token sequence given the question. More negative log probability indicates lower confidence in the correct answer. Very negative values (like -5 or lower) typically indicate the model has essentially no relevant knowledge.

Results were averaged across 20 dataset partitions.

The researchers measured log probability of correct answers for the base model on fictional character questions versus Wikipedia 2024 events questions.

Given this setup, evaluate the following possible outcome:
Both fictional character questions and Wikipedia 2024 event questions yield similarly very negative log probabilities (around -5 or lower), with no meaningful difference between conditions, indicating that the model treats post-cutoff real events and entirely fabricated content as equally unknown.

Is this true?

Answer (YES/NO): NO